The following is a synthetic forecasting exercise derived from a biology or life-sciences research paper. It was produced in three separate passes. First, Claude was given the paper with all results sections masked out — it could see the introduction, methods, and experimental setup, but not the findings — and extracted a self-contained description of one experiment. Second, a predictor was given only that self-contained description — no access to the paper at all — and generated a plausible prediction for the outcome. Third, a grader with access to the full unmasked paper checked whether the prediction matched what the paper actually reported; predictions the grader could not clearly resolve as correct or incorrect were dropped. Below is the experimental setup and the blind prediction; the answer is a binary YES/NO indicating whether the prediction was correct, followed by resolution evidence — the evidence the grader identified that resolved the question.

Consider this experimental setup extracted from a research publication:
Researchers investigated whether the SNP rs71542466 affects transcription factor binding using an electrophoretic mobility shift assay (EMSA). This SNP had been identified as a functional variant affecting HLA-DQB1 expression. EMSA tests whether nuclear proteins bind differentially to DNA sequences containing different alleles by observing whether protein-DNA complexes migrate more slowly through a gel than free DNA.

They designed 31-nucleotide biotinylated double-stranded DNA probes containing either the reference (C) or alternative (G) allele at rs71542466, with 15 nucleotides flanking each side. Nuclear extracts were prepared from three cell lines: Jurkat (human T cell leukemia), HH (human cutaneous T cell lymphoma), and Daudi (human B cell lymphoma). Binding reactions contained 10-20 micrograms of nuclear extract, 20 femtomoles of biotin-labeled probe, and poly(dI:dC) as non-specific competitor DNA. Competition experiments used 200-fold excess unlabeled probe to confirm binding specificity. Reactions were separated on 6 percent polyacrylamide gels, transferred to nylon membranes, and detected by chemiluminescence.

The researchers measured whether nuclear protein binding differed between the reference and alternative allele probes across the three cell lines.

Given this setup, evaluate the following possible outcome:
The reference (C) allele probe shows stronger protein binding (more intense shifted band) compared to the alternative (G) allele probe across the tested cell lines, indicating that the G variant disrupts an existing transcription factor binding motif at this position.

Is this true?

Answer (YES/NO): NO